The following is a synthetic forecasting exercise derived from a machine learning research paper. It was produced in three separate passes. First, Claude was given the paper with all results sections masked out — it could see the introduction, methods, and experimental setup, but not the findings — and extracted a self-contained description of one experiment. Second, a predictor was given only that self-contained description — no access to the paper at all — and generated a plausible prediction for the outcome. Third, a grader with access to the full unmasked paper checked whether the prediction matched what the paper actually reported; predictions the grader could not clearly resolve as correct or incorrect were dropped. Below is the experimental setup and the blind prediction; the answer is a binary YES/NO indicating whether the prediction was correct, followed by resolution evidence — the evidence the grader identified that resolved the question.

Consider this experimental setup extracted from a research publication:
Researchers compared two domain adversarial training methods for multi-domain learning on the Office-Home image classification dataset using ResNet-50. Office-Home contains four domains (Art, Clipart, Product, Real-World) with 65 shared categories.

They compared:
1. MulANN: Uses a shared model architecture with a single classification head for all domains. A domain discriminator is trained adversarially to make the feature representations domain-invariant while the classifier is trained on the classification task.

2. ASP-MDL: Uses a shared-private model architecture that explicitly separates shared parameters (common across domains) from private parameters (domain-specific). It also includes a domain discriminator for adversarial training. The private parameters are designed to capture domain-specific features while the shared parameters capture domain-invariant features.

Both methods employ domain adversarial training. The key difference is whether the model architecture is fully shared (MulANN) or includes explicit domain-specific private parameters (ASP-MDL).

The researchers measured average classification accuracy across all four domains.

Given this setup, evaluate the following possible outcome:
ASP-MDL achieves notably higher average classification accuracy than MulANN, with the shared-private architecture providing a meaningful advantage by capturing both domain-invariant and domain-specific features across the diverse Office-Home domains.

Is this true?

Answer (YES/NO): NO